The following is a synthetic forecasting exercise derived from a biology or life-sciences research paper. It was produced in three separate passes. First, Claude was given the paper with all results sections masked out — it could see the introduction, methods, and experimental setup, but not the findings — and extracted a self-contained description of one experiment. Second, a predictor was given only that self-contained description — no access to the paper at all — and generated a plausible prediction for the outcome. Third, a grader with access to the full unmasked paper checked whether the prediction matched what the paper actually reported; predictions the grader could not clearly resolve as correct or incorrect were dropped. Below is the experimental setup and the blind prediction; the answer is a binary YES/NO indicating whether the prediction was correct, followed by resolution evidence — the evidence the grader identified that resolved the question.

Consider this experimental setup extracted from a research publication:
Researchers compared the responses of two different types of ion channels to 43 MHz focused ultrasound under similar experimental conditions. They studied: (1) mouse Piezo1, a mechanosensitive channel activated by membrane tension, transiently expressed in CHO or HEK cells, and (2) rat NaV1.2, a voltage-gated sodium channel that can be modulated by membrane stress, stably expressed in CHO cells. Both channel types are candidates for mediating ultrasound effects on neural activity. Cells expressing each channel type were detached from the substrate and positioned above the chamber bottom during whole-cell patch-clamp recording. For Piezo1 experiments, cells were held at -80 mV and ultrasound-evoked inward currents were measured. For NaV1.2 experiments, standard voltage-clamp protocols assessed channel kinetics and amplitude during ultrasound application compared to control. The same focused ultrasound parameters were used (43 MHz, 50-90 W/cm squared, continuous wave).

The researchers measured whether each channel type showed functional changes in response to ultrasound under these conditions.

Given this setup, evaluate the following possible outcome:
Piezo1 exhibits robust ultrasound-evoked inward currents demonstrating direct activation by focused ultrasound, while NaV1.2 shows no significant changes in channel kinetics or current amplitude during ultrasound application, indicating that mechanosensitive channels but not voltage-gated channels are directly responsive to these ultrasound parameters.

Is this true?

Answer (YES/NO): NO